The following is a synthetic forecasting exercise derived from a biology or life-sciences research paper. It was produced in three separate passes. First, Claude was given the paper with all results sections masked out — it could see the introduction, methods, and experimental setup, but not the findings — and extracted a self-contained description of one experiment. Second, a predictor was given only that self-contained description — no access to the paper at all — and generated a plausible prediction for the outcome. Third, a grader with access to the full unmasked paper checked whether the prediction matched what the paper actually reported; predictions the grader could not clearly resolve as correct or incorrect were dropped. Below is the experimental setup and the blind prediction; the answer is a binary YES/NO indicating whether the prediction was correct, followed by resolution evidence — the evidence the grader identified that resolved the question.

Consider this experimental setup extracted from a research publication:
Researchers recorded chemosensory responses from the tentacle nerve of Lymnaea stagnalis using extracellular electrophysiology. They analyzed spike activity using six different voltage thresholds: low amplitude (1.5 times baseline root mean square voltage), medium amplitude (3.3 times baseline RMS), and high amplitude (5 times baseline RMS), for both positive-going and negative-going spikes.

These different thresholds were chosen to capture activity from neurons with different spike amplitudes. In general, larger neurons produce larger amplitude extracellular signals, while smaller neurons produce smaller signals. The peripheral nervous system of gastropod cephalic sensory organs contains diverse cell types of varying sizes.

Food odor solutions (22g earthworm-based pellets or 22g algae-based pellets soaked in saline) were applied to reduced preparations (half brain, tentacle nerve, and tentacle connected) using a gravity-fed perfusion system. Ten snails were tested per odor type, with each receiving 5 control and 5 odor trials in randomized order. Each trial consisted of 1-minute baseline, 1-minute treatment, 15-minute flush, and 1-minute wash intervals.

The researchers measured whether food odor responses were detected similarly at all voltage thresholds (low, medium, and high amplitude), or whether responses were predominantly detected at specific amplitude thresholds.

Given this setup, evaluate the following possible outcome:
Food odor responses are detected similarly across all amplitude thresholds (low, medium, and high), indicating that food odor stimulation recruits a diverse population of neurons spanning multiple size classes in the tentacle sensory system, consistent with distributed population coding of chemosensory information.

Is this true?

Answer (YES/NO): NO